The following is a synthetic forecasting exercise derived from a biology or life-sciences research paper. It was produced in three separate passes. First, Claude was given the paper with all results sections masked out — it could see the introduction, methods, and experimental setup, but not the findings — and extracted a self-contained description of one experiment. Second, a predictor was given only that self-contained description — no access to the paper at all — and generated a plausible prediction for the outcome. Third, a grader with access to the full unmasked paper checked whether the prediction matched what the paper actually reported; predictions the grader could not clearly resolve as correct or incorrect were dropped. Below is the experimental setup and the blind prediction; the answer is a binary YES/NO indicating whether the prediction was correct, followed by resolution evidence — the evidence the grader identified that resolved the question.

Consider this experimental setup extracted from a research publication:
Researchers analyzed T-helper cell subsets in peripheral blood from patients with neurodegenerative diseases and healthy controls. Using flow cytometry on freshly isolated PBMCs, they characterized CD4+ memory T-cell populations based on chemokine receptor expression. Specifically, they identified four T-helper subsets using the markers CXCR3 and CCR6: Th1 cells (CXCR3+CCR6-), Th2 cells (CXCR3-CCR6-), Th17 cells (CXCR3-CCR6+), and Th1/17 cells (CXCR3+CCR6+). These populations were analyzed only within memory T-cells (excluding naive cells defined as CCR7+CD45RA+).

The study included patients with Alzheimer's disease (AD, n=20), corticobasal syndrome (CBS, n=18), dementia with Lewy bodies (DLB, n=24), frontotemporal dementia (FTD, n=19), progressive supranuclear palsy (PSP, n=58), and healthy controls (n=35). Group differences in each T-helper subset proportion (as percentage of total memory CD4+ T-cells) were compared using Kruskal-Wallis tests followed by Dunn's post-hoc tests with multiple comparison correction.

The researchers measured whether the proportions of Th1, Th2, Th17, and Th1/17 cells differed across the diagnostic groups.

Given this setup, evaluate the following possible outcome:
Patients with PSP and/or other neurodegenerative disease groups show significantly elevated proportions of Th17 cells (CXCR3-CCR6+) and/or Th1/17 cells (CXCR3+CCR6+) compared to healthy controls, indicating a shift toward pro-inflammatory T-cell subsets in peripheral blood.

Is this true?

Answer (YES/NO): YES